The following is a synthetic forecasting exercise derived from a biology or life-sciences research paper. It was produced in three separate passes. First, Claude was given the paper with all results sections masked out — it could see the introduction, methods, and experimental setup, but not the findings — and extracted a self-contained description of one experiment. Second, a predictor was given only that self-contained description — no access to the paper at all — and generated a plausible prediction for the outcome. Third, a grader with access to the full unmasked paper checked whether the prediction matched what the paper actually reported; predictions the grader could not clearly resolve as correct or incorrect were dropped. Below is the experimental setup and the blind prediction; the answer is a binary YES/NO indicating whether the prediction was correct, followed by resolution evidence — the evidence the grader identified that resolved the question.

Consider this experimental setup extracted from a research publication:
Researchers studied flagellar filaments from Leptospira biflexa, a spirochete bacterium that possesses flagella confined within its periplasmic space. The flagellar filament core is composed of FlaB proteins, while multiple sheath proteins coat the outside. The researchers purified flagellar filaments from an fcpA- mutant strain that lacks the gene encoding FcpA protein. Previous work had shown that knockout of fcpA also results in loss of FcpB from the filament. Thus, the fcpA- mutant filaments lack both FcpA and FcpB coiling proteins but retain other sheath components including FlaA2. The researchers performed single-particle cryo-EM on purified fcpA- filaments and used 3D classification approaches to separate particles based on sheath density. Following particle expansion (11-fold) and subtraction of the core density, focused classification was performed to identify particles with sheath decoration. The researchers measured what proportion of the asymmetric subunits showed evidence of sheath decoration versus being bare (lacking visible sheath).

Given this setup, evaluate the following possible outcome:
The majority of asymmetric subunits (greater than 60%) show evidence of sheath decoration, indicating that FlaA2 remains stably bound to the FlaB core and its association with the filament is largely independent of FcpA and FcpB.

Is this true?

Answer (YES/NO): NO